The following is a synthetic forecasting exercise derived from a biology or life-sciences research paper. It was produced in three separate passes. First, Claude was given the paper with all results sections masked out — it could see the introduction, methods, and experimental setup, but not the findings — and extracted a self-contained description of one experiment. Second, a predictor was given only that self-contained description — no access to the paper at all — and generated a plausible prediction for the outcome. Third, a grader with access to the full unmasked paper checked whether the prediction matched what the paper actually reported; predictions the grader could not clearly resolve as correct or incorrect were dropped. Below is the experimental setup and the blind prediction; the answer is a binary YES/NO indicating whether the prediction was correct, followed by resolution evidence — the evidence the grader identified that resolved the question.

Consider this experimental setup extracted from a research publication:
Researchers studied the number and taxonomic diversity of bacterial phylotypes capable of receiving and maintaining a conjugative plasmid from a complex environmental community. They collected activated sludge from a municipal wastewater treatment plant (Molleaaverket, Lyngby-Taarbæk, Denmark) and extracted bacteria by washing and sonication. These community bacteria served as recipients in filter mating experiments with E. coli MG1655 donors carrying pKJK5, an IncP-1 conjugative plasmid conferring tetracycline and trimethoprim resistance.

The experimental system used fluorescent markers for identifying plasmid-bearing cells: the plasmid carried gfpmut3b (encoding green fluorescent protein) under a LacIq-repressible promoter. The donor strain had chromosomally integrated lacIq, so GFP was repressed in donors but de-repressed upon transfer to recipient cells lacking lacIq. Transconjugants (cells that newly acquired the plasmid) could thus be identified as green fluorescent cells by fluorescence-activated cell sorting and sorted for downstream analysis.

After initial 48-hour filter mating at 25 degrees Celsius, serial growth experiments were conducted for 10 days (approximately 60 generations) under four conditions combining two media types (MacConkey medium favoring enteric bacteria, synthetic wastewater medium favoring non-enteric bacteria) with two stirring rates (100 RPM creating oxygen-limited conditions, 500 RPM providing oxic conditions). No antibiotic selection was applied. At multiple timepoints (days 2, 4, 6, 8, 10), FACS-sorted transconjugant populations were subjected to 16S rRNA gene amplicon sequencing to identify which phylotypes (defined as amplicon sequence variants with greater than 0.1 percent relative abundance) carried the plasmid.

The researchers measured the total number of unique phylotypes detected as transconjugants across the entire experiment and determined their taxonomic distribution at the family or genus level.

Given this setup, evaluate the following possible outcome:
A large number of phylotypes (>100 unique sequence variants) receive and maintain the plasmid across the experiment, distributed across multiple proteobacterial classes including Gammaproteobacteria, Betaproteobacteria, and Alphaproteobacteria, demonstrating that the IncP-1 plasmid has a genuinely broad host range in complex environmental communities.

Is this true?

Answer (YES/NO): NO